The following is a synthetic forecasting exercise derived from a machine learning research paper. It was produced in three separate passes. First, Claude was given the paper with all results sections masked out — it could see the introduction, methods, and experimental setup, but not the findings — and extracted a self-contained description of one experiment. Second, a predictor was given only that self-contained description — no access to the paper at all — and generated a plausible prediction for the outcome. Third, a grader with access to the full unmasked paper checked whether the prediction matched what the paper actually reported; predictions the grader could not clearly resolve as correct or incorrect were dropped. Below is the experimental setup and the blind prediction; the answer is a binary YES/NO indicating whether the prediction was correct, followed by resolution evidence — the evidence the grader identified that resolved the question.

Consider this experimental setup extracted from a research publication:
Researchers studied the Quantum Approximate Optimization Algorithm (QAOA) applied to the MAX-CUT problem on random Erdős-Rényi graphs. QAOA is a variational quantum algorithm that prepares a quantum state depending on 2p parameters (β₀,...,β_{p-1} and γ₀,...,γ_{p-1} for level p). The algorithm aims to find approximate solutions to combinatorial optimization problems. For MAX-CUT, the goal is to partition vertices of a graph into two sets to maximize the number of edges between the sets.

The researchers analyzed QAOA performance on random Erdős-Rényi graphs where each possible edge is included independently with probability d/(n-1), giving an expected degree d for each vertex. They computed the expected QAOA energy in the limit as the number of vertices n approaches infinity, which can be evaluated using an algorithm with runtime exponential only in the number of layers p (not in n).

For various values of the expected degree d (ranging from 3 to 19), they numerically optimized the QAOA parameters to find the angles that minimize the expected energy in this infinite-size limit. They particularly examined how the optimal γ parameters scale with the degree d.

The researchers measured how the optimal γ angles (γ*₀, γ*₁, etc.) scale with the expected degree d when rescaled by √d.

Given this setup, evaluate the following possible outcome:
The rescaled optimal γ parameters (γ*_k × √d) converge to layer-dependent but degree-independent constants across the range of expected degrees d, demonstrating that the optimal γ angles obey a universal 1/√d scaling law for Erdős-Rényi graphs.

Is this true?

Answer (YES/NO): NO